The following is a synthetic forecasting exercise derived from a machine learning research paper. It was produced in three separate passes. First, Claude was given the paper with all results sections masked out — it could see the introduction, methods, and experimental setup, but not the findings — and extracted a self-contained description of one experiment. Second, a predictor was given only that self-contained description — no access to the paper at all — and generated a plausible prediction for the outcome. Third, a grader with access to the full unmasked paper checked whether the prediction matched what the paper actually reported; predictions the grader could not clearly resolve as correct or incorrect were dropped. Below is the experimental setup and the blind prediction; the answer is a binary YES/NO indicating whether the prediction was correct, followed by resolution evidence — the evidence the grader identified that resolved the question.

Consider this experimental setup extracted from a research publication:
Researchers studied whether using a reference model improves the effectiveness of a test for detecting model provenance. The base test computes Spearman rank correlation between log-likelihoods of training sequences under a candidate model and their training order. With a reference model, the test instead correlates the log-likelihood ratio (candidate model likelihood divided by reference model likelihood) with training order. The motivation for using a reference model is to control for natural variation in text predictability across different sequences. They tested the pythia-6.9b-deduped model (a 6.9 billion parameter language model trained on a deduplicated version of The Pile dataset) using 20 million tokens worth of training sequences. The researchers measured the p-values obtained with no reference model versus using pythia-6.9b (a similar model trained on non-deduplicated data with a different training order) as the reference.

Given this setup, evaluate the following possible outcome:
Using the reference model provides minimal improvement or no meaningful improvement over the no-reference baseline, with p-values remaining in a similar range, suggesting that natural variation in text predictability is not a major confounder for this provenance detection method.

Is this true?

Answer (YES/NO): NO